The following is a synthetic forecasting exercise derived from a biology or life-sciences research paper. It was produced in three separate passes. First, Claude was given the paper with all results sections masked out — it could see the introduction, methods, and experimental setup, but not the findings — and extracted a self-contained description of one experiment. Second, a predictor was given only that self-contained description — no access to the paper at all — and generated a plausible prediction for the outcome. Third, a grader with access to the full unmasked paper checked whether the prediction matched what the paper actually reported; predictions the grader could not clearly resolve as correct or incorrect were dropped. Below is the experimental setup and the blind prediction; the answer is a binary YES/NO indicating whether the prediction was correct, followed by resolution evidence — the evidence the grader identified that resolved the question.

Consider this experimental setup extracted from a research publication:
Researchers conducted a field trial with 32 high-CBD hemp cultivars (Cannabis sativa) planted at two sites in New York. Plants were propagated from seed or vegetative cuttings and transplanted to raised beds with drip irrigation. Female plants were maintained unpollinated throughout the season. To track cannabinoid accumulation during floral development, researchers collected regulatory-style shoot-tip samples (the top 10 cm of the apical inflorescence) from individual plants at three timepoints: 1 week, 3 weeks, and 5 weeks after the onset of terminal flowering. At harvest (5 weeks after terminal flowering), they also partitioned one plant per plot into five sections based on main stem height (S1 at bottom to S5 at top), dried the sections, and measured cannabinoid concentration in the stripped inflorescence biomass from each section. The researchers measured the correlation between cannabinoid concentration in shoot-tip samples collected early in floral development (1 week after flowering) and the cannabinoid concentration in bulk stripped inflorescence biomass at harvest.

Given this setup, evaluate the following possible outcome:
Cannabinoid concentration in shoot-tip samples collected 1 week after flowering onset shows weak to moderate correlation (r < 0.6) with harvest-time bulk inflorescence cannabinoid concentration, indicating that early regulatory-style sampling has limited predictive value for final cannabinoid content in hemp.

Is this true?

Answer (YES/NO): NO